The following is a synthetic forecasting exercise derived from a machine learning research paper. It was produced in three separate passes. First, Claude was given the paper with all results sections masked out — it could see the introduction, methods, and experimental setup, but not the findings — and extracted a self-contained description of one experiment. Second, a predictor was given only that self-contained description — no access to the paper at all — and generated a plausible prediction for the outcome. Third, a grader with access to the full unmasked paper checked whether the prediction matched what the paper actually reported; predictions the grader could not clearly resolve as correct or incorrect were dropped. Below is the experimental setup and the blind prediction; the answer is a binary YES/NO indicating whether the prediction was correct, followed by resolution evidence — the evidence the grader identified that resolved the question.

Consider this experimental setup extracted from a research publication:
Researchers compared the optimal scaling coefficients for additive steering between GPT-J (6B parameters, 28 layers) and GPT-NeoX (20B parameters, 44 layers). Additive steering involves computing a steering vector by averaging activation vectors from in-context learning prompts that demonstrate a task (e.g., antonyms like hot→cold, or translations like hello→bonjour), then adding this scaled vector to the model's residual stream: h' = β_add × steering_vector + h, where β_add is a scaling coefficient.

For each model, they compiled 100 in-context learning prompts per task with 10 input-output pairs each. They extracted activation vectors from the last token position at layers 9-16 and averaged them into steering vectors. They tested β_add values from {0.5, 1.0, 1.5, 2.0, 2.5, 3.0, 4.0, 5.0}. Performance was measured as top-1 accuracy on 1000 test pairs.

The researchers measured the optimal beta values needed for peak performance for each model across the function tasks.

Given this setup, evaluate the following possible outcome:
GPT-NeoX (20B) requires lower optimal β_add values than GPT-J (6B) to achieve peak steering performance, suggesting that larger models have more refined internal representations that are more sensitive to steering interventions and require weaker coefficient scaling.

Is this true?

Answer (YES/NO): YES